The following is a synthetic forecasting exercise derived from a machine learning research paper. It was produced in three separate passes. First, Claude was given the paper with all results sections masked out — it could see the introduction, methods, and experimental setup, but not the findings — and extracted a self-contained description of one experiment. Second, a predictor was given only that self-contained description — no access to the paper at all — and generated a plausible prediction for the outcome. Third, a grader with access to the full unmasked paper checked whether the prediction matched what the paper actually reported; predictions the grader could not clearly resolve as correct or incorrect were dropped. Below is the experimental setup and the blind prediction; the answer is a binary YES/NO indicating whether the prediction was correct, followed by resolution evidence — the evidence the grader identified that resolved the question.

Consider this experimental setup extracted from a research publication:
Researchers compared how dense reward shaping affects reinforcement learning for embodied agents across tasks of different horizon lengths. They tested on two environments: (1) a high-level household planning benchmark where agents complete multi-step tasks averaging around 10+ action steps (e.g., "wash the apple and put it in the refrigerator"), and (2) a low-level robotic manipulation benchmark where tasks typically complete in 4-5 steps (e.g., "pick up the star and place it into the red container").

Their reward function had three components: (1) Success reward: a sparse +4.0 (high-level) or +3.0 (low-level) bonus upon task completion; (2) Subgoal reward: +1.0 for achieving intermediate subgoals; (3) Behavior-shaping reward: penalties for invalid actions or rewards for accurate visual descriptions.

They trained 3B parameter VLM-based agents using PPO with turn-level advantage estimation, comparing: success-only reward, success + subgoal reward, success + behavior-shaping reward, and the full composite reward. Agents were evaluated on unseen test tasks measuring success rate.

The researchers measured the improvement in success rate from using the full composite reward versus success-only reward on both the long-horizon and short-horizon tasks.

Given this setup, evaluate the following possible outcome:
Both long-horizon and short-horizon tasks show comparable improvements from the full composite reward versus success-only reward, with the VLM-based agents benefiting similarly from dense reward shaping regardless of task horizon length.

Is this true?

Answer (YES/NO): NO